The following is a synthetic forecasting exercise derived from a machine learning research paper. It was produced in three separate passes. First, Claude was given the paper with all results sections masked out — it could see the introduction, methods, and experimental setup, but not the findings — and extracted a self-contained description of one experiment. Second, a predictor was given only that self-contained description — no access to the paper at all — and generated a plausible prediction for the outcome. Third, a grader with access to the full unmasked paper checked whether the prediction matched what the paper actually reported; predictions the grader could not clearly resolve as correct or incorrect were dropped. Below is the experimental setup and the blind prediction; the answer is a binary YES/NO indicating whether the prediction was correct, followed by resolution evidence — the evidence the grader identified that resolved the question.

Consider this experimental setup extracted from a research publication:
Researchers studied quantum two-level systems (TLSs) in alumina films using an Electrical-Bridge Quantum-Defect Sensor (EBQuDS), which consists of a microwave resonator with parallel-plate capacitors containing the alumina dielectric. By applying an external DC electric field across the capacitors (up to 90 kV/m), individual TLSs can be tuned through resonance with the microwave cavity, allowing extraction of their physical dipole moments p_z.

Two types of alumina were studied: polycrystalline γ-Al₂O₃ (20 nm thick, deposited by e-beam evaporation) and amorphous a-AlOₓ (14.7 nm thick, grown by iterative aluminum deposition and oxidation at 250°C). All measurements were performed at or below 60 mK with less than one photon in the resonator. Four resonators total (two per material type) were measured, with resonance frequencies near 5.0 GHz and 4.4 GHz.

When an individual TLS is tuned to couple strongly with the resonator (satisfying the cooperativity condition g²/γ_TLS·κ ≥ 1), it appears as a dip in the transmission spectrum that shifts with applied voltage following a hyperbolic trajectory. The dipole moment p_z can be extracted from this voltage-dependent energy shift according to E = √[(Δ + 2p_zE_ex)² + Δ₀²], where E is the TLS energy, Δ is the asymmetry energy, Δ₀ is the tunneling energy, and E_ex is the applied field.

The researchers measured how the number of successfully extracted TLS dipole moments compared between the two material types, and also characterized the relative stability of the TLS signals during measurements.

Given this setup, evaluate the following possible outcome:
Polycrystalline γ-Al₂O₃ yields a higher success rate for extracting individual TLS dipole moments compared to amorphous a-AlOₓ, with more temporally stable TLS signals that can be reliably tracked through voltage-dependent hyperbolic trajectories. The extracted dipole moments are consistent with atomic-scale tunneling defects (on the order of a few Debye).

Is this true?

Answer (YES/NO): YES